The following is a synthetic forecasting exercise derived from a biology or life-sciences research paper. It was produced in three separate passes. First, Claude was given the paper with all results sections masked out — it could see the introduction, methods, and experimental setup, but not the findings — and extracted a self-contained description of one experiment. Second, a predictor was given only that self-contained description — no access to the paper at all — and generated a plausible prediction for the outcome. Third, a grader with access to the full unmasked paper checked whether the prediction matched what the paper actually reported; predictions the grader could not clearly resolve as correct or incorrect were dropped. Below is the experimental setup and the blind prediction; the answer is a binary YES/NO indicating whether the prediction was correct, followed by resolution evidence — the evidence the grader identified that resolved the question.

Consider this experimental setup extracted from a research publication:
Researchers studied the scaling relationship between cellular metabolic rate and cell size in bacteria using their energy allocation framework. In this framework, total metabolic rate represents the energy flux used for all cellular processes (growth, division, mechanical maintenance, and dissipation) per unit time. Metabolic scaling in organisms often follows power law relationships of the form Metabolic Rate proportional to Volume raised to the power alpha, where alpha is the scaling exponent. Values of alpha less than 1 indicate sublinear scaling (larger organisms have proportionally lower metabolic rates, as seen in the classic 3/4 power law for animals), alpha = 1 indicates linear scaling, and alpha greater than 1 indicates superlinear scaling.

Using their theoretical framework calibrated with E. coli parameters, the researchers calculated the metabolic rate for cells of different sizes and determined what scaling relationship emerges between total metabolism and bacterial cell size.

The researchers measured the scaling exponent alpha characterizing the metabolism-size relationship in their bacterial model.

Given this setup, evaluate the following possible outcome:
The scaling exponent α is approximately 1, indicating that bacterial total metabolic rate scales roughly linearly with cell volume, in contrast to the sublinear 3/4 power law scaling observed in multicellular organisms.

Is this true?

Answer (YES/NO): NO